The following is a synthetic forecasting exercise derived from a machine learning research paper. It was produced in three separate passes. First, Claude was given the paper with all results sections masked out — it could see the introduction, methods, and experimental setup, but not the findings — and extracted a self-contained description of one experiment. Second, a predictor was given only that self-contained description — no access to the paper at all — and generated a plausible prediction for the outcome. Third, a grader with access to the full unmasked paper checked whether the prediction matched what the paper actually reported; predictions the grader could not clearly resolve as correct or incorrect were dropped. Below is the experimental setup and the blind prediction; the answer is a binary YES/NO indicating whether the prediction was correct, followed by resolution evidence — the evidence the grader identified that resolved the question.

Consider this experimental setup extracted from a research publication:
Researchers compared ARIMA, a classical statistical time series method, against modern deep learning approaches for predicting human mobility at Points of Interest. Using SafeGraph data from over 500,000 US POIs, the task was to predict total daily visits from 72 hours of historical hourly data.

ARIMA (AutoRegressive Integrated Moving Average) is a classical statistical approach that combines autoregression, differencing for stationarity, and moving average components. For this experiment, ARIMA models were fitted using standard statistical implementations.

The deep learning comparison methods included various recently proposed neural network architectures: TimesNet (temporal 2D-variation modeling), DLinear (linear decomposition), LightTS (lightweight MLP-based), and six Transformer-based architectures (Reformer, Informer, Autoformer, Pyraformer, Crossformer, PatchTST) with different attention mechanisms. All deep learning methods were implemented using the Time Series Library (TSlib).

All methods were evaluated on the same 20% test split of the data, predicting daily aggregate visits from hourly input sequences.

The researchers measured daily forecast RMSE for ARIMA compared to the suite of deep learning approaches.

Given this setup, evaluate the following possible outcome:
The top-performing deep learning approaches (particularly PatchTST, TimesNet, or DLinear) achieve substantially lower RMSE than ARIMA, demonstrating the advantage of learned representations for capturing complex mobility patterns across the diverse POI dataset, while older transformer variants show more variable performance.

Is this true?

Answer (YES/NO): NO